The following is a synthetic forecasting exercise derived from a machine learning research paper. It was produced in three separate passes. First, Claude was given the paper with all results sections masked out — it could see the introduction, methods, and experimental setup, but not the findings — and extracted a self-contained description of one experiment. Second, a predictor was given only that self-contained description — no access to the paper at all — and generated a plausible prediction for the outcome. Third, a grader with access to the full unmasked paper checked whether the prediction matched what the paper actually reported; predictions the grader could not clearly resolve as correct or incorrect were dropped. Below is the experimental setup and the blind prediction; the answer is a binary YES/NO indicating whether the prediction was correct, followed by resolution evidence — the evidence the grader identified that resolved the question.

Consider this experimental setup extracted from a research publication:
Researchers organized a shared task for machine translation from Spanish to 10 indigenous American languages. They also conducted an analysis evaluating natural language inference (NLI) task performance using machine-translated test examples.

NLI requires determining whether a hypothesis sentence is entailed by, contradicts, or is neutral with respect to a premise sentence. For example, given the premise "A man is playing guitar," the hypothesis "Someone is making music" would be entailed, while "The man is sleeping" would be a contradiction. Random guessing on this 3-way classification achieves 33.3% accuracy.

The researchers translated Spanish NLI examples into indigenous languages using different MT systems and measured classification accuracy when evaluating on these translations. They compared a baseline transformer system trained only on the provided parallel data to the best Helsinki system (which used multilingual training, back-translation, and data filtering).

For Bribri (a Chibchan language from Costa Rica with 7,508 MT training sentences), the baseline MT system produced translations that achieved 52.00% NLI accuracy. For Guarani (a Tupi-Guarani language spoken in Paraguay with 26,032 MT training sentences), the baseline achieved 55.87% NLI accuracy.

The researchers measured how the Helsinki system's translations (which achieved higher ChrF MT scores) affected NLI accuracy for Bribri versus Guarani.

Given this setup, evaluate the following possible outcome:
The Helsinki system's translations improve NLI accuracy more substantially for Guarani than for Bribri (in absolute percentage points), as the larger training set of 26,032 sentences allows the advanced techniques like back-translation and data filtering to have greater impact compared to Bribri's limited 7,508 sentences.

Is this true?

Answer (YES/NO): YES